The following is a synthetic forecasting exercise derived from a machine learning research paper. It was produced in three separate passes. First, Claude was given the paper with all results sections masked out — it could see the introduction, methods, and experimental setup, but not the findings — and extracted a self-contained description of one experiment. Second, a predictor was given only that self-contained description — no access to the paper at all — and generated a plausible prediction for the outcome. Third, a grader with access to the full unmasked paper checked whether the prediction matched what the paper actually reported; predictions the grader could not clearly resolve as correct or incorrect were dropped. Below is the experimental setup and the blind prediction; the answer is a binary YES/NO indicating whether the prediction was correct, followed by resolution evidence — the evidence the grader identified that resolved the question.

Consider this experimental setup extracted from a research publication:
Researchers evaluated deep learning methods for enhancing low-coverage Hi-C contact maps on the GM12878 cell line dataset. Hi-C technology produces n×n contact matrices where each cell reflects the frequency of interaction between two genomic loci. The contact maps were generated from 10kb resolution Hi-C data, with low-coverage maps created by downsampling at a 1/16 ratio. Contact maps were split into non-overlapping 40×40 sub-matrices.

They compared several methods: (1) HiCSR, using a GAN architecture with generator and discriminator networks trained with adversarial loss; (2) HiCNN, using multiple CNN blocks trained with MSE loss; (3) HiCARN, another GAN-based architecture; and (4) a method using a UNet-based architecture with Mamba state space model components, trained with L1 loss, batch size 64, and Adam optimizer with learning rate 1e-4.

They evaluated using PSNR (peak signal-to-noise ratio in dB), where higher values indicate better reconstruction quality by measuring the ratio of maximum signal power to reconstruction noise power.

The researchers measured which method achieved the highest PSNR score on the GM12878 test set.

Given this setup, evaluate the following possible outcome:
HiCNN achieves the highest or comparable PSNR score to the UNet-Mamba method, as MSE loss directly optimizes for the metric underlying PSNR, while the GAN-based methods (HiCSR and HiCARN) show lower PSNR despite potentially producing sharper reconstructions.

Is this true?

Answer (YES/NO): NO